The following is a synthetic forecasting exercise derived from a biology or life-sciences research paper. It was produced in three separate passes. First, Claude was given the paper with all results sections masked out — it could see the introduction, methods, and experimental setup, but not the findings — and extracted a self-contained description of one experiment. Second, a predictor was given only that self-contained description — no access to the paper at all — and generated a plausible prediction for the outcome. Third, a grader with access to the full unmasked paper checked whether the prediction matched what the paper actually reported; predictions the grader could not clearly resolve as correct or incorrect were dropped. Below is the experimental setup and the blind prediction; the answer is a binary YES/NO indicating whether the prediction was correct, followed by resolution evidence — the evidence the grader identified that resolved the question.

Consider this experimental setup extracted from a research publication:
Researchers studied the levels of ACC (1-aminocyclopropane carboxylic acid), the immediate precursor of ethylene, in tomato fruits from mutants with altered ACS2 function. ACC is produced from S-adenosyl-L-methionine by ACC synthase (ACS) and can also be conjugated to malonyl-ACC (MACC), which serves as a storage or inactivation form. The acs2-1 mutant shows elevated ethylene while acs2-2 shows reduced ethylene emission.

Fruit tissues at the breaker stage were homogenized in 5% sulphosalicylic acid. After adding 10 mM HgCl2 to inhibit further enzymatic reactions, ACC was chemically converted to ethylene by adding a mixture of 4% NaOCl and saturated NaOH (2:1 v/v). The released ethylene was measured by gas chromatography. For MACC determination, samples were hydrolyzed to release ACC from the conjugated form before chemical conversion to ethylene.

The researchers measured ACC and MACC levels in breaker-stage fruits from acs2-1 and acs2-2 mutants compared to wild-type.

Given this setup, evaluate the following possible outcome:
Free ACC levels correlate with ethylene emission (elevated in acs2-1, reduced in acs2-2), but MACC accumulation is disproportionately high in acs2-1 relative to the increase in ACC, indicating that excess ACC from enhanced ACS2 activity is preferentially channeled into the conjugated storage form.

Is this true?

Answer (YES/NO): NO